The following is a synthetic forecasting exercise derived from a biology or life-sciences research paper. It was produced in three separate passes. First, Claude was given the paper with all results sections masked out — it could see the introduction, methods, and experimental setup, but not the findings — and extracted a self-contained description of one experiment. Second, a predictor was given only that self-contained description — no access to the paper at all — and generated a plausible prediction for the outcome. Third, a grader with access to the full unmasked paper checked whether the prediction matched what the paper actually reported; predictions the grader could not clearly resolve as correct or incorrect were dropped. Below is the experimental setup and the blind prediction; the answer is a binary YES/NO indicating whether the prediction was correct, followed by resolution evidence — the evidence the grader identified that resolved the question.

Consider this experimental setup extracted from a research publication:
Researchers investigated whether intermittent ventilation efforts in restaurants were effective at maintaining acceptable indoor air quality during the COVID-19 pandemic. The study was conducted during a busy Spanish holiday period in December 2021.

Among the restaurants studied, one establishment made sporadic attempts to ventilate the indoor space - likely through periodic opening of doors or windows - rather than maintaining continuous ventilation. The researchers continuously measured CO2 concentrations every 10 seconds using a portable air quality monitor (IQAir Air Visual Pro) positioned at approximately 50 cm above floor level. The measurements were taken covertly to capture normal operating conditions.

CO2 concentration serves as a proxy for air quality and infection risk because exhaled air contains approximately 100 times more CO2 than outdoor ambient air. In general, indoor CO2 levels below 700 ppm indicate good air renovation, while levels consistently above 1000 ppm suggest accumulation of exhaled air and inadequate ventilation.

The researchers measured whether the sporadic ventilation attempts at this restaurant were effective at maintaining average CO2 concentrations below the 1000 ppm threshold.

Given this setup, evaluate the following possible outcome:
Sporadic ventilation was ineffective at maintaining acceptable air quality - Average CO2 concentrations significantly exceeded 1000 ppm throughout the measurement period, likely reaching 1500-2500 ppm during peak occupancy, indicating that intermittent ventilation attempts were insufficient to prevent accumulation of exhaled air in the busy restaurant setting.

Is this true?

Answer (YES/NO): NO